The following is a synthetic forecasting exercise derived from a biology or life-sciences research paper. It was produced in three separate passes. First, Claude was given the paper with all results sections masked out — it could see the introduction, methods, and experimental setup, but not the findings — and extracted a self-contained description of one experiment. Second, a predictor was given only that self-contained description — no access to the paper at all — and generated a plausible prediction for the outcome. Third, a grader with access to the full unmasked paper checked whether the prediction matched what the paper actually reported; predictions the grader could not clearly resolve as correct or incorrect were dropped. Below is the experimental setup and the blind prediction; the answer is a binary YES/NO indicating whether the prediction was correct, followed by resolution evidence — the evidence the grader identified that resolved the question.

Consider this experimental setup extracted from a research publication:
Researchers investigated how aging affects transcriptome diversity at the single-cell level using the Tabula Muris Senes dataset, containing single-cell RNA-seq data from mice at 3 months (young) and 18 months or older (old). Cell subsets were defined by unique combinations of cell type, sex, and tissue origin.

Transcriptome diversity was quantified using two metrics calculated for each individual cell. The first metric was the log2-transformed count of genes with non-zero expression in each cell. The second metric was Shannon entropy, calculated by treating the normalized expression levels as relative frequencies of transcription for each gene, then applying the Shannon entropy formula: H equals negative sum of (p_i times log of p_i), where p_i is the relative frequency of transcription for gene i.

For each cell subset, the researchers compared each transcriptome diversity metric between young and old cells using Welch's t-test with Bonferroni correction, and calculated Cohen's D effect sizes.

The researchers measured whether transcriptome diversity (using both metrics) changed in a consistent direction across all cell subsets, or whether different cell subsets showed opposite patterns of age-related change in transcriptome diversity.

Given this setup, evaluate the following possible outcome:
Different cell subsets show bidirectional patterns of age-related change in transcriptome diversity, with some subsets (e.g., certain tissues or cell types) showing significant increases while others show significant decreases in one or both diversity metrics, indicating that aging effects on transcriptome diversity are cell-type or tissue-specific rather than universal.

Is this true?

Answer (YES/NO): YES